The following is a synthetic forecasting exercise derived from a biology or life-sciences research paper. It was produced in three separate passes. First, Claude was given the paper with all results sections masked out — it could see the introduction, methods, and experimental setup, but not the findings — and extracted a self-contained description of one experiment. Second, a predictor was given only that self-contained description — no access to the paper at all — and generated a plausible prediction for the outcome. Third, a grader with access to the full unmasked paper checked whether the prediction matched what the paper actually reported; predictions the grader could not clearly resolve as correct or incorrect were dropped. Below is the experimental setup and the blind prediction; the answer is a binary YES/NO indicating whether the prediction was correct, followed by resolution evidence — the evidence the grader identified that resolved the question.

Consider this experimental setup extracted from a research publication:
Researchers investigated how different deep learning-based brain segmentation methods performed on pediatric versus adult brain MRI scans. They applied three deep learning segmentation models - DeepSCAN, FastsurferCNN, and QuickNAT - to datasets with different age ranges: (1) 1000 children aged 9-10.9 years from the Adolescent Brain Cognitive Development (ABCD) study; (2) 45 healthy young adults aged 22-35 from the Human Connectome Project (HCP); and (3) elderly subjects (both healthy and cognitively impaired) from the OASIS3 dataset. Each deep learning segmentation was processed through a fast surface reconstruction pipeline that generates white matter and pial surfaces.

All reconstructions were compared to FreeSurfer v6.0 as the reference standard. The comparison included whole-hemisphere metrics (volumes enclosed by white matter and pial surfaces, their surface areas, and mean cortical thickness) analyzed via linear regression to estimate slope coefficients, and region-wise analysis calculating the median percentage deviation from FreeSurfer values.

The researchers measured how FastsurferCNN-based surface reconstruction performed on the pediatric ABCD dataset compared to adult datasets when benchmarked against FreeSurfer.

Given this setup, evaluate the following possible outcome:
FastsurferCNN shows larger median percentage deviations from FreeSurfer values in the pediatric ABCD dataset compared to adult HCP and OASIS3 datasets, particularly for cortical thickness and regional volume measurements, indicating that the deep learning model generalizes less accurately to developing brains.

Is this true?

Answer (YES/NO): YES